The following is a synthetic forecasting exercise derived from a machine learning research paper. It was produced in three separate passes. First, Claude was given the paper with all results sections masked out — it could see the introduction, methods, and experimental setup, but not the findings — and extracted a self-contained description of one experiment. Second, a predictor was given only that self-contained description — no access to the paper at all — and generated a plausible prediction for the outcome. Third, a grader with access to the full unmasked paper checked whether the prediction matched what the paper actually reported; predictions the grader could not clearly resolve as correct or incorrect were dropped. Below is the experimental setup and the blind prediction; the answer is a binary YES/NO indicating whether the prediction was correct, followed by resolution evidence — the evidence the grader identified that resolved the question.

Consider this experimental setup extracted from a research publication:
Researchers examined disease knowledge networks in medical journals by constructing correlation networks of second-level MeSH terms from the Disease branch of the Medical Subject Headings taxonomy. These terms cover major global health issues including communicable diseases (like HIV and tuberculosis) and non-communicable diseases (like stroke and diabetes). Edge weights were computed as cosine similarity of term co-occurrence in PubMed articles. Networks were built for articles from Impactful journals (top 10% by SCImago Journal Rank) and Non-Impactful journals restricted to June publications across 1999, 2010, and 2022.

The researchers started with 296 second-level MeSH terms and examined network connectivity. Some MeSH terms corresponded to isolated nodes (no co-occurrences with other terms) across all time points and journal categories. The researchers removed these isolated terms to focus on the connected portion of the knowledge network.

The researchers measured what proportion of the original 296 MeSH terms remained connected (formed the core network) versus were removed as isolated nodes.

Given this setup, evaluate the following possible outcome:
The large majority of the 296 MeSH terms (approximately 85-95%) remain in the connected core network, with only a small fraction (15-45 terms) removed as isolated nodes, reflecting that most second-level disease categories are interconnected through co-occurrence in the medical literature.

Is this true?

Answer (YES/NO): NO